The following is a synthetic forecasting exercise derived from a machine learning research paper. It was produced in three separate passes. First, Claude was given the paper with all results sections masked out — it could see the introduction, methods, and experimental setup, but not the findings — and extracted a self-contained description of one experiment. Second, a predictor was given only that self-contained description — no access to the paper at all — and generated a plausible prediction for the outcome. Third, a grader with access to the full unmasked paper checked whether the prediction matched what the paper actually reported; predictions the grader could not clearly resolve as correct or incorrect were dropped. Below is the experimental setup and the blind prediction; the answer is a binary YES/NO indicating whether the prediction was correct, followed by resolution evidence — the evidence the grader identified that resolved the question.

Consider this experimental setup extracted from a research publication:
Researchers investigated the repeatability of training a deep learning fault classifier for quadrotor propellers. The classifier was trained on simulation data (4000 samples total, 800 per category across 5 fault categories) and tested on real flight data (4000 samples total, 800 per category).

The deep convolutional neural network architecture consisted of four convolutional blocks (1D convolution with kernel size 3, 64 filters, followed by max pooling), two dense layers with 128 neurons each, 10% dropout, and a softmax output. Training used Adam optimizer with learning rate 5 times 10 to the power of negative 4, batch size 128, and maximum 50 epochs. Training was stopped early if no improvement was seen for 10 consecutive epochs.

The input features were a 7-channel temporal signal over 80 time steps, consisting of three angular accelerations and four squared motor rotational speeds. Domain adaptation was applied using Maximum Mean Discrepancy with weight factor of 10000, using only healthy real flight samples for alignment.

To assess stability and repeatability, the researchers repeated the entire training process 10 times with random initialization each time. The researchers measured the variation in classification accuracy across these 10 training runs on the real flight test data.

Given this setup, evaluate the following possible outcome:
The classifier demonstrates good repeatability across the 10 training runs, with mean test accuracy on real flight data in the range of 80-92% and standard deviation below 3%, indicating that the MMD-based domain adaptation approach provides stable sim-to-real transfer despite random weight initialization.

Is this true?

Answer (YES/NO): NO